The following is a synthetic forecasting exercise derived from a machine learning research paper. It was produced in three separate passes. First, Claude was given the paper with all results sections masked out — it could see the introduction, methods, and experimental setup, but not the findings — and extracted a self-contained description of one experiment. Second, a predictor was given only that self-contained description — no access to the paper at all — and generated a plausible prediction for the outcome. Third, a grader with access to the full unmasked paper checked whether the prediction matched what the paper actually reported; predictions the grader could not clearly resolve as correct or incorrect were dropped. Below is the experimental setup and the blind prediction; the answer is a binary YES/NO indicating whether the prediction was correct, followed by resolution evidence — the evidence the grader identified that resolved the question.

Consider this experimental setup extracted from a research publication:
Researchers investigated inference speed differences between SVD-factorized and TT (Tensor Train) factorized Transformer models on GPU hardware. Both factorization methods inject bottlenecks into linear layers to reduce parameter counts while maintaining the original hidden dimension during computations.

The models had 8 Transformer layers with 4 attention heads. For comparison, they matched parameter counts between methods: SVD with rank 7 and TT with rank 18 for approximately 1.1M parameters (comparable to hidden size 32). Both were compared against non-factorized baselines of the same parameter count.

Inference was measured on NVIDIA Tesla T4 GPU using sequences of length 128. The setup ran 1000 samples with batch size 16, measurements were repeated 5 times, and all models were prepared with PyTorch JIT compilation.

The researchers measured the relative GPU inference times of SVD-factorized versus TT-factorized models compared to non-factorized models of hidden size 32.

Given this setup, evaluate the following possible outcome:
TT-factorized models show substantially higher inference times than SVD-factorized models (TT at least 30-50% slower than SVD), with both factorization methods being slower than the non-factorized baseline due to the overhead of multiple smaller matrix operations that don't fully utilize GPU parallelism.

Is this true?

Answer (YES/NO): NO